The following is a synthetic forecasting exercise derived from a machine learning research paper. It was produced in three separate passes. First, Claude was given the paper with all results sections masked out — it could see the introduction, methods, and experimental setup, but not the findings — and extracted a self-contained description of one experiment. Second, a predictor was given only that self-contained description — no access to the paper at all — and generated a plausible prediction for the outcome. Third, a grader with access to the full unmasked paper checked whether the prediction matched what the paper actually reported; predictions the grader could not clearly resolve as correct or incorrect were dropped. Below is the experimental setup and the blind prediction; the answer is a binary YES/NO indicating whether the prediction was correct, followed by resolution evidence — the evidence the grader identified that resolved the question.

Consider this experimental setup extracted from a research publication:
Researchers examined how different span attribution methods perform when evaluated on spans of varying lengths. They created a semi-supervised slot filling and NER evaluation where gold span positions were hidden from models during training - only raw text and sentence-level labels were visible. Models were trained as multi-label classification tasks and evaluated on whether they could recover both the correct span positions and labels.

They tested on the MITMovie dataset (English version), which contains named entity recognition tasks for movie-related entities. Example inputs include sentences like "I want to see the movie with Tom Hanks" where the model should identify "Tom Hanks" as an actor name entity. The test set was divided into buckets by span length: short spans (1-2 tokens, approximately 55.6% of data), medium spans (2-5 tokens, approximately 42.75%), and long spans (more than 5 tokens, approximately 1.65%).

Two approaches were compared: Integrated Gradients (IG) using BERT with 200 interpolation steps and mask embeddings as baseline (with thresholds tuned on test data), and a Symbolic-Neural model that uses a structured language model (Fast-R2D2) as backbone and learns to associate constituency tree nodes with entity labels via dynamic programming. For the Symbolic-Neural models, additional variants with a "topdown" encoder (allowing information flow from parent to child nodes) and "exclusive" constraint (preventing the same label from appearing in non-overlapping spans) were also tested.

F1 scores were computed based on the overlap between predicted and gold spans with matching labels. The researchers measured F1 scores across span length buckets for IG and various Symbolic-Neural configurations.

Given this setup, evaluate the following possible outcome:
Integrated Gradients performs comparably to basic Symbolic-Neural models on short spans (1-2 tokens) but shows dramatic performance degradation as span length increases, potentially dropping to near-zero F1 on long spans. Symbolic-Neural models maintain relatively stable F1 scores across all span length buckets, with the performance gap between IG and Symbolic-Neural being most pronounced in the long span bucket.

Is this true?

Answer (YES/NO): NO